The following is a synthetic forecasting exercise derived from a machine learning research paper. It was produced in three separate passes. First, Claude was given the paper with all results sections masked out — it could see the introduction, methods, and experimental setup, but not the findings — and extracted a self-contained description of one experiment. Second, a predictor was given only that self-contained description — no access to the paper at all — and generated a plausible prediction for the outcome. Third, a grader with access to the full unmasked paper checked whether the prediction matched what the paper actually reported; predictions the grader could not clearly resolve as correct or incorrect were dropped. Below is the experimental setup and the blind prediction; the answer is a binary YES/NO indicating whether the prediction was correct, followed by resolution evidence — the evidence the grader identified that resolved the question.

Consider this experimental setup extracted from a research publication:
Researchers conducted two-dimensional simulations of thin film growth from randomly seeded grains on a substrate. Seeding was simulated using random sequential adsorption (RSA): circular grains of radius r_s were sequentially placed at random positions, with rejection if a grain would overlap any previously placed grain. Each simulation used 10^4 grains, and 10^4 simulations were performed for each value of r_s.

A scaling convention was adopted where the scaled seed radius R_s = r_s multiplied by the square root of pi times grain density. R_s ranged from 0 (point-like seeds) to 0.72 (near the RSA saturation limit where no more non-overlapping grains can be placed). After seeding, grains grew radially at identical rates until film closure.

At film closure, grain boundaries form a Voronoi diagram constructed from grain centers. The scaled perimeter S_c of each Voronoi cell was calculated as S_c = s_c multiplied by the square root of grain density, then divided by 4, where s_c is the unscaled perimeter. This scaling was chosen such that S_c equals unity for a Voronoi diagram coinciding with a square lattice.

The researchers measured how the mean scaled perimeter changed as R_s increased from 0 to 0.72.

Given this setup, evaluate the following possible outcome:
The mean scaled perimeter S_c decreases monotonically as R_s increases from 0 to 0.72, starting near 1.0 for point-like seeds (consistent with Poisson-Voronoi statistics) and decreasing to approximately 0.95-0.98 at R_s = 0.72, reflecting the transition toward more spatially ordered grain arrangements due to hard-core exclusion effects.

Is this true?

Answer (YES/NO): YES